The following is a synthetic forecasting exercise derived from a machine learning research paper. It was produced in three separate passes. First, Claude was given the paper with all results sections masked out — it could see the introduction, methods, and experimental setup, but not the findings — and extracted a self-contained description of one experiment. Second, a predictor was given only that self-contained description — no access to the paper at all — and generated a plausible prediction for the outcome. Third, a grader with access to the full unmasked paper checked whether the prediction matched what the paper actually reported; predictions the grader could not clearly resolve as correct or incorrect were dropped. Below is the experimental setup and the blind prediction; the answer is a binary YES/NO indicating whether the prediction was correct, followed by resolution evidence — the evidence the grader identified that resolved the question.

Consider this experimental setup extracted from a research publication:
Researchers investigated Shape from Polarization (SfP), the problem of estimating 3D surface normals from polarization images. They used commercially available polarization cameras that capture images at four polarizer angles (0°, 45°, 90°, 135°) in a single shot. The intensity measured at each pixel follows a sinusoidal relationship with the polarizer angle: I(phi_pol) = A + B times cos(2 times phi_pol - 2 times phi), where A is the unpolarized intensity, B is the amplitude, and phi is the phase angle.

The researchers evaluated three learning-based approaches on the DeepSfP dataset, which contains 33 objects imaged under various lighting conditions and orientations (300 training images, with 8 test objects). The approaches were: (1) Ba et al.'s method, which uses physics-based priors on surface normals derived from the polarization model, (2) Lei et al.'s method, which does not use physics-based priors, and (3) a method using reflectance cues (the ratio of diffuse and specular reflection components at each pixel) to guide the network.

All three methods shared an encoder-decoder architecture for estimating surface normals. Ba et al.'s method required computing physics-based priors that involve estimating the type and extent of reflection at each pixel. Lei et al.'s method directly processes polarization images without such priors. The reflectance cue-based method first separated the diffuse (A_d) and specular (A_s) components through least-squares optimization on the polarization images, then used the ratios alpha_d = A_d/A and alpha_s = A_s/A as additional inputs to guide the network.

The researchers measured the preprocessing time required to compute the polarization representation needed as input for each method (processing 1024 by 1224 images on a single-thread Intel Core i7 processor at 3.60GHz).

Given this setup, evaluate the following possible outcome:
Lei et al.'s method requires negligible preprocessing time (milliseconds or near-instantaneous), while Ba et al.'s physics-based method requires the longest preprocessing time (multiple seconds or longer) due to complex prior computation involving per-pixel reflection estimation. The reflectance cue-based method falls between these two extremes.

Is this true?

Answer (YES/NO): NO